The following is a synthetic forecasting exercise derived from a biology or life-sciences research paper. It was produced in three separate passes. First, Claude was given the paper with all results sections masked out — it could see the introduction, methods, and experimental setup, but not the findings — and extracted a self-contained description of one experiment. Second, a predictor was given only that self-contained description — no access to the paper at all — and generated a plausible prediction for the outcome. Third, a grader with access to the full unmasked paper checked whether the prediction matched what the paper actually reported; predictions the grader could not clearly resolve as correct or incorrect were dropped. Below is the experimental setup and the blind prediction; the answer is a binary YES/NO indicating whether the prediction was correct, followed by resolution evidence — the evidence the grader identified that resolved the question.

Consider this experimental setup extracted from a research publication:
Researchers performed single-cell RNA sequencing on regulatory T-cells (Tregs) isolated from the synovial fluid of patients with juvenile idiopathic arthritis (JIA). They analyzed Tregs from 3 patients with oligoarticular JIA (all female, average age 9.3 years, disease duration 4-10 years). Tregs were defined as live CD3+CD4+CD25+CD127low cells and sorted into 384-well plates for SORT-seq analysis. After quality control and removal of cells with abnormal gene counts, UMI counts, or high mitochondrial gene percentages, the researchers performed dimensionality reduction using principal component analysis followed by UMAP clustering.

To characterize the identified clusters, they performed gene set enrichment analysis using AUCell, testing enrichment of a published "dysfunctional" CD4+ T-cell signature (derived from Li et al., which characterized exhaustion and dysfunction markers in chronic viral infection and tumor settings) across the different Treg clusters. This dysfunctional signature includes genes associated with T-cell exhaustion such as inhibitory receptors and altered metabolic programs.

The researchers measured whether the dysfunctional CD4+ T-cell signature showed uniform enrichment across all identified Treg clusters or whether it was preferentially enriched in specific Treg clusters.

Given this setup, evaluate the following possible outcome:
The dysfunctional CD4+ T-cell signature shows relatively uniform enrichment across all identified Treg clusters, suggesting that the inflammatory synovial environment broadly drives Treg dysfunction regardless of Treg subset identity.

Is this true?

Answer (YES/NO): NO